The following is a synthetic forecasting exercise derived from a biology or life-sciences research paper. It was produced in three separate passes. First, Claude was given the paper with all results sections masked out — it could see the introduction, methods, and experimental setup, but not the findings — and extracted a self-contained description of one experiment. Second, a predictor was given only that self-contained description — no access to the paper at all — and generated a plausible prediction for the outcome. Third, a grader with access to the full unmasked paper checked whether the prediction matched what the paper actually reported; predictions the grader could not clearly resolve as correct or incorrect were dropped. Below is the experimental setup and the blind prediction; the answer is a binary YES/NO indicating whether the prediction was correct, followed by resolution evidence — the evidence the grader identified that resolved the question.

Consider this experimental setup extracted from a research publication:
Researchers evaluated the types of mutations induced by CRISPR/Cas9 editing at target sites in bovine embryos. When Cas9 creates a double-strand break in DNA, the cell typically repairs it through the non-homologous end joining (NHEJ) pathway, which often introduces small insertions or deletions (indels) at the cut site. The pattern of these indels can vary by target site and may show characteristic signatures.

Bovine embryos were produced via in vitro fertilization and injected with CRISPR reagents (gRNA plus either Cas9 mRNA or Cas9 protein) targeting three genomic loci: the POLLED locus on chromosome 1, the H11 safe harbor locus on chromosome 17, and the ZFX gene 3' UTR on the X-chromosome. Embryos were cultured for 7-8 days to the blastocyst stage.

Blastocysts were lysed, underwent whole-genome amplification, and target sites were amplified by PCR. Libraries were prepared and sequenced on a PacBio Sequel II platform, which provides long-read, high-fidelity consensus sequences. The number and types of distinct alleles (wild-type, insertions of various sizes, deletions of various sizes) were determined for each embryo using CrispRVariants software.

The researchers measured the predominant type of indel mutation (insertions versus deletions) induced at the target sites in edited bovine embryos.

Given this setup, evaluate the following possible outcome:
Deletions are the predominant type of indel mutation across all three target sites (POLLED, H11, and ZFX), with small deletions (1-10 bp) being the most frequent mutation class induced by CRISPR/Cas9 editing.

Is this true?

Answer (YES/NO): YES